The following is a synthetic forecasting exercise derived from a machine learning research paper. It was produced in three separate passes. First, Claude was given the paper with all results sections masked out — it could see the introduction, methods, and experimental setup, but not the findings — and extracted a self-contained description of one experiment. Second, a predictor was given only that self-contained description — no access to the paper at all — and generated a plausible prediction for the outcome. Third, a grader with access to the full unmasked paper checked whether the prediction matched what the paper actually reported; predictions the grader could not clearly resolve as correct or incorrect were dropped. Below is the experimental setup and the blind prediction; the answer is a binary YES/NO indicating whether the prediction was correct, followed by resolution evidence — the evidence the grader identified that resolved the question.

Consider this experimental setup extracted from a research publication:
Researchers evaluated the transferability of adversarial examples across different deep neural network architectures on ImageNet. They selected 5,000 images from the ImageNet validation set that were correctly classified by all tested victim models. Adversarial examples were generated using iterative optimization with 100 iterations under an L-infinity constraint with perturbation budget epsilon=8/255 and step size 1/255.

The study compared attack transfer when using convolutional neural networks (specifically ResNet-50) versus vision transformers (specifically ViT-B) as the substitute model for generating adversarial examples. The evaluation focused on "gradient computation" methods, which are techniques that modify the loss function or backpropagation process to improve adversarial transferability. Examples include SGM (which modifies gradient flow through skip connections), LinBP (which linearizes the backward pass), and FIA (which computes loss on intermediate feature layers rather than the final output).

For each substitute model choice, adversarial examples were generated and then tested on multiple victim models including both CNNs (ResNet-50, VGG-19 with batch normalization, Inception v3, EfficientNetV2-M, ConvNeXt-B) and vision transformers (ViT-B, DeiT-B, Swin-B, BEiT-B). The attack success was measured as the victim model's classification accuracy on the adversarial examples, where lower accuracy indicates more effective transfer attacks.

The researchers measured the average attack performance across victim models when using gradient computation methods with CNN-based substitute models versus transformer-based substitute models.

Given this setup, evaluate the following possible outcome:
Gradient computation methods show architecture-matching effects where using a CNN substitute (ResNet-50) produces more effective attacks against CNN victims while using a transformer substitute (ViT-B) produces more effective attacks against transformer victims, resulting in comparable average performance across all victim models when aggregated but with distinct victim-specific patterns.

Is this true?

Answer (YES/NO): NO